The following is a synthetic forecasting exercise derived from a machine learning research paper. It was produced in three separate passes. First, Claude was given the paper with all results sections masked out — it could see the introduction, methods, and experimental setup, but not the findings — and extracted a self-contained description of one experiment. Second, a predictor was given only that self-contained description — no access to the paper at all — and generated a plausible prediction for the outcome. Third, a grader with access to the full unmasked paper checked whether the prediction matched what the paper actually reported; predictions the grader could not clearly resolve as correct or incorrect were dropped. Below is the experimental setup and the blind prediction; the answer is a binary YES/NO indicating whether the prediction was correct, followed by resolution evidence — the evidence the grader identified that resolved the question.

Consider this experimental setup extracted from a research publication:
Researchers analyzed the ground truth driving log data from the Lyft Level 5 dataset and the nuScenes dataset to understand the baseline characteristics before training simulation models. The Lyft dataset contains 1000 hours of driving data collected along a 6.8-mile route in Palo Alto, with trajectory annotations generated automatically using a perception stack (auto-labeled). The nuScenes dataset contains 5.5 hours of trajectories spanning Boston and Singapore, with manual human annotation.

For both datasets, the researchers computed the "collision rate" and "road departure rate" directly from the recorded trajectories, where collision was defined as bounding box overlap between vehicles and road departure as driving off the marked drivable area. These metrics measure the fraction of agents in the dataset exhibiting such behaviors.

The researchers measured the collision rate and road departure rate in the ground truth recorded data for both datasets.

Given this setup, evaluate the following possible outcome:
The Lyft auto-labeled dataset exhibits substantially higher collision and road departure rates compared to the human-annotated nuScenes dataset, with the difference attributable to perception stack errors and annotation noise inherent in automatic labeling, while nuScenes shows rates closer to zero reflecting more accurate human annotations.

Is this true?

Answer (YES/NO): NO